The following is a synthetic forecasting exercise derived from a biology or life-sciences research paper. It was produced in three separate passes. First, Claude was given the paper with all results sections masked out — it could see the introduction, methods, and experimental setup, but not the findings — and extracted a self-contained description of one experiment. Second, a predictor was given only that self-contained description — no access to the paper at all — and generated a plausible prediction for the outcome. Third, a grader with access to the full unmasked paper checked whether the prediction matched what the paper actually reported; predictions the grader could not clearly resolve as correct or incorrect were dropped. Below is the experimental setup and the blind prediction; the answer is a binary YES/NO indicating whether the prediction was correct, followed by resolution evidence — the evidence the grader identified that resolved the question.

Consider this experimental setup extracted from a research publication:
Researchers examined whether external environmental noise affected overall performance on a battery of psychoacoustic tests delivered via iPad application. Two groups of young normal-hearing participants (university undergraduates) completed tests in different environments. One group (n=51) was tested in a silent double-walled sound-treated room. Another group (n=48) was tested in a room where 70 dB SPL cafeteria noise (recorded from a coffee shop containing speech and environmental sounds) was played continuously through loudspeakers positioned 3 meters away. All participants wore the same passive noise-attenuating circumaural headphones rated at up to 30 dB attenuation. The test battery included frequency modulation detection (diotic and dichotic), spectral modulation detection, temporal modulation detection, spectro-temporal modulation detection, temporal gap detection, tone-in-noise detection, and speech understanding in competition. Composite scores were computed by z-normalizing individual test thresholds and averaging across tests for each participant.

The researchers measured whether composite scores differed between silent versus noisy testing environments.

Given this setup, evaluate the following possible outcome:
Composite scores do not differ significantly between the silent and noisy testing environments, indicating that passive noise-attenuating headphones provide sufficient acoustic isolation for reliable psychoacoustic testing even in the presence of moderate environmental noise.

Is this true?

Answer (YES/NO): YES